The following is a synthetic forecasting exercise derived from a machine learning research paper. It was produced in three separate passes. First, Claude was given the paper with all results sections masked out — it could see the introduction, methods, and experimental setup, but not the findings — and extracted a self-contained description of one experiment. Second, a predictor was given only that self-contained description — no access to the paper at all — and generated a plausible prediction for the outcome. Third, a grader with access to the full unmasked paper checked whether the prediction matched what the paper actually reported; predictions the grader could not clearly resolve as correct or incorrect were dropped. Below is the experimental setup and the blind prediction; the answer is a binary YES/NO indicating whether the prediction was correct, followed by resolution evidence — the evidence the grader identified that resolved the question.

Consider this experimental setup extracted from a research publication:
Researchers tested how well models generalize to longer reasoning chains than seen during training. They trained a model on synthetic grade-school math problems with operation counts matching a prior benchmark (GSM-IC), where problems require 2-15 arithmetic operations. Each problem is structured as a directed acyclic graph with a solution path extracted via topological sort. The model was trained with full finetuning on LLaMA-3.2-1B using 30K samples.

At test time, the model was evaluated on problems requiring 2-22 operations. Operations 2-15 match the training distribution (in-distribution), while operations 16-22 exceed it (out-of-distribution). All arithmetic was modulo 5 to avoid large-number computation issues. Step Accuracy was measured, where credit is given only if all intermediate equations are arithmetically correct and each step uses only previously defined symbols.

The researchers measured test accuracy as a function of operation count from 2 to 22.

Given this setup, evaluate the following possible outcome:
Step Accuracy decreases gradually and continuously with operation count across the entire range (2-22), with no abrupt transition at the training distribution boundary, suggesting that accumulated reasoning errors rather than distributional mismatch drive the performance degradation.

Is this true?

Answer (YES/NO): NO